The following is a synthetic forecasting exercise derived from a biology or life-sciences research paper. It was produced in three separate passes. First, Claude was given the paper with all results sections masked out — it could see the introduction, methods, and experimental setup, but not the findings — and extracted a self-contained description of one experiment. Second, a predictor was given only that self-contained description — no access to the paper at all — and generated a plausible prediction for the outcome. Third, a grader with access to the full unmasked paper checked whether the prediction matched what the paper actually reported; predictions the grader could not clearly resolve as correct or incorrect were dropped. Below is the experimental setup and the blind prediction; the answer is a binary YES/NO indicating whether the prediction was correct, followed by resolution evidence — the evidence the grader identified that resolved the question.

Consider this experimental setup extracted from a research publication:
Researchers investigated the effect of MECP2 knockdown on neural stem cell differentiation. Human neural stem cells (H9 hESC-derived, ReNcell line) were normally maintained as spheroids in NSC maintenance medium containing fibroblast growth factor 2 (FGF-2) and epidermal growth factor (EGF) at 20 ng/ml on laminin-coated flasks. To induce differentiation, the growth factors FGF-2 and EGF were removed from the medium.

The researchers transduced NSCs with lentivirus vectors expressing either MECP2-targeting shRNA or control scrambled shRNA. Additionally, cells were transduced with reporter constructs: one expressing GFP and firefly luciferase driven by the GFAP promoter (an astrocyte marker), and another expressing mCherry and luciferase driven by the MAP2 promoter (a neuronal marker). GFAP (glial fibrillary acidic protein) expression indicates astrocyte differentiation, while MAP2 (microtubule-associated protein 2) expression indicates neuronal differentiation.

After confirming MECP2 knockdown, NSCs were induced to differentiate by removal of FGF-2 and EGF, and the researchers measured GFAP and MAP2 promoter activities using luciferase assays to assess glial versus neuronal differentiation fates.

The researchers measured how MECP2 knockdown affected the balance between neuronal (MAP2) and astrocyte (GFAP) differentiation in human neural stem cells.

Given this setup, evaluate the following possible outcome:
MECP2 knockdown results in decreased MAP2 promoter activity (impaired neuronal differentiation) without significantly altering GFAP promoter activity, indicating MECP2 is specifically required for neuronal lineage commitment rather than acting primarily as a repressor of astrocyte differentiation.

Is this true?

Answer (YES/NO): NO